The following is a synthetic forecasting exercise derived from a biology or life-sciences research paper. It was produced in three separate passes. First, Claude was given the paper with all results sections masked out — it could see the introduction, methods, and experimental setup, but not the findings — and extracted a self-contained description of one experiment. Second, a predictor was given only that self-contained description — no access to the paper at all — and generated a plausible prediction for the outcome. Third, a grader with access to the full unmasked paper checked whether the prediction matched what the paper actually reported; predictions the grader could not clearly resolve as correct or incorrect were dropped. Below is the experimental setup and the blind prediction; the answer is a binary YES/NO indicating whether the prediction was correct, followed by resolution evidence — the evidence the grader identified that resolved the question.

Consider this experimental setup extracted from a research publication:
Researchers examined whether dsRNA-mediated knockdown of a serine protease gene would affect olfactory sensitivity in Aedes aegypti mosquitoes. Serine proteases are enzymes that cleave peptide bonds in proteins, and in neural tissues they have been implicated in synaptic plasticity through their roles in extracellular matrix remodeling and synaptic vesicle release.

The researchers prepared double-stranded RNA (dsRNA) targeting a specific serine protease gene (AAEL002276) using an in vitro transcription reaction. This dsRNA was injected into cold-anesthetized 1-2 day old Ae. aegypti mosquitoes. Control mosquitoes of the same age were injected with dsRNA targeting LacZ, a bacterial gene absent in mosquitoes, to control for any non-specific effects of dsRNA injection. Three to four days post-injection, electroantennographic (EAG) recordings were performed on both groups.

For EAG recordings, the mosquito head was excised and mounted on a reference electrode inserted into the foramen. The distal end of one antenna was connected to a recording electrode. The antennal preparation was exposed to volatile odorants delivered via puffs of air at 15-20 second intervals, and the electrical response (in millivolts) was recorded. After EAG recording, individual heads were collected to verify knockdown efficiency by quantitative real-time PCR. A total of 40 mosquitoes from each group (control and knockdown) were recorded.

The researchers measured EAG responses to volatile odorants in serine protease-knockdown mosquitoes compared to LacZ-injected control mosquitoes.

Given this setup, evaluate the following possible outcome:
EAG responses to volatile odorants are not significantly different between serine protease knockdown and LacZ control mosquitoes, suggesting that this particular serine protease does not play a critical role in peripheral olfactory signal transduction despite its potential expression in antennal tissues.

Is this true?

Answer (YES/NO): NO